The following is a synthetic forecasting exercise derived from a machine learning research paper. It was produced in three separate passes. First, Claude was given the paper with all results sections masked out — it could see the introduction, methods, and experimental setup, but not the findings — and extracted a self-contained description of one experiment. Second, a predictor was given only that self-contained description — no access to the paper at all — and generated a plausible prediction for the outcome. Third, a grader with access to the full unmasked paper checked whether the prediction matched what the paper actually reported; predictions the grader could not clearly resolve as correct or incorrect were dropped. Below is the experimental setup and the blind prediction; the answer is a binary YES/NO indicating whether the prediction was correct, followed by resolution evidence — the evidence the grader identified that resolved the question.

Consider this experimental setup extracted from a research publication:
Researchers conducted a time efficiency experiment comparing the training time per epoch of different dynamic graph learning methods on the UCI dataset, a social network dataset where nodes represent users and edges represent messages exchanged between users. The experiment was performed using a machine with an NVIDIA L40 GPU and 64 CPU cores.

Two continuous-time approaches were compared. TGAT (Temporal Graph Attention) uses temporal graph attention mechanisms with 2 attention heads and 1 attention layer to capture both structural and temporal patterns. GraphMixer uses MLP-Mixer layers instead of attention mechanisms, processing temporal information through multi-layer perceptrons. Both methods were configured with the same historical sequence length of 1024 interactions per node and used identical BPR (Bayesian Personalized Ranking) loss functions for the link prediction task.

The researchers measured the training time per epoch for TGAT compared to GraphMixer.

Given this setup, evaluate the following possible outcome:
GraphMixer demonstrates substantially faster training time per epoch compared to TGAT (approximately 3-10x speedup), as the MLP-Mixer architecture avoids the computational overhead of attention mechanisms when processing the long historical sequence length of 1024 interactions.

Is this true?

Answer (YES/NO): NO